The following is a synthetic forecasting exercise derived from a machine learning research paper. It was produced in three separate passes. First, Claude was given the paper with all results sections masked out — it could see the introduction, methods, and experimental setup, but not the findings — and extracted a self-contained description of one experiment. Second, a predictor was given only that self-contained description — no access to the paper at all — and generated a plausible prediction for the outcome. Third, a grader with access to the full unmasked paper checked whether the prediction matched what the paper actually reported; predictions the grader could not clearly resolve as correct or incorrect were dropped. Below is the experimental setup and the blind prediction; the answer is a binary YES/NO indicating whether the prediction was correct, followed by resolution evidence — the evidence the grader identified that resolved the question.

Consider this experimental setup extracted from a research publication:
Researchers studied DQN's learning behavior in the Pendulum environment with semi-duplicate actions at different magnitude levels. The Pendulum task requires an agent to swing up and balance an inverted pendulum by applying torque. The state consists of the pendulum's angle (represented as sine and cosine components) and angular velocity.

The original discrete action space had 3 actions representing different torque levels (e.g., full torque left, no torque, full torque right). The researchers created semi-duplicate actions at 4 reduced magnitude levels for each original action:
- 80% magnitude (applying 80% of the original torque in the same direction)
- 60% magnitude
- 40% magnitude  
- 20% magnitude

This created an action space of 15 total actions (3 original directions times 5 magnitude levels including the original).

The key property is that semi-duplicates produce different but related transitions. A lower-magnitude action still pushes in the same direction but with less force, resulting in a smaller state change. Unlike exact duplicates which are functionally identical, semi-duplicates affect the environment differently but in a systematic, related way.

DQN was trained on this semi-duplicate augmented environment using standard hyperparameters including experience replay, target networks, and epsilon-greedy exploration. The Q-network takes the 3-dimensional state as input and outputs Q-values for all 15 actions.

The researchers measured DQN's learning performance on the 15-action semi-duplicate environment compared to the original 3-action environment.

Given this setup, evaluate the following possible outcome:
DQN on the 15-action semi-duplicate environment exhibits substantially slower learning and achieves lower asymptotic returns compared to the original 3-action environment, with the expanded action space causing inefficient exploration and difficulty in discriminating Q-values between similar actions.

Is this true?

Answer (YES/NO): NO